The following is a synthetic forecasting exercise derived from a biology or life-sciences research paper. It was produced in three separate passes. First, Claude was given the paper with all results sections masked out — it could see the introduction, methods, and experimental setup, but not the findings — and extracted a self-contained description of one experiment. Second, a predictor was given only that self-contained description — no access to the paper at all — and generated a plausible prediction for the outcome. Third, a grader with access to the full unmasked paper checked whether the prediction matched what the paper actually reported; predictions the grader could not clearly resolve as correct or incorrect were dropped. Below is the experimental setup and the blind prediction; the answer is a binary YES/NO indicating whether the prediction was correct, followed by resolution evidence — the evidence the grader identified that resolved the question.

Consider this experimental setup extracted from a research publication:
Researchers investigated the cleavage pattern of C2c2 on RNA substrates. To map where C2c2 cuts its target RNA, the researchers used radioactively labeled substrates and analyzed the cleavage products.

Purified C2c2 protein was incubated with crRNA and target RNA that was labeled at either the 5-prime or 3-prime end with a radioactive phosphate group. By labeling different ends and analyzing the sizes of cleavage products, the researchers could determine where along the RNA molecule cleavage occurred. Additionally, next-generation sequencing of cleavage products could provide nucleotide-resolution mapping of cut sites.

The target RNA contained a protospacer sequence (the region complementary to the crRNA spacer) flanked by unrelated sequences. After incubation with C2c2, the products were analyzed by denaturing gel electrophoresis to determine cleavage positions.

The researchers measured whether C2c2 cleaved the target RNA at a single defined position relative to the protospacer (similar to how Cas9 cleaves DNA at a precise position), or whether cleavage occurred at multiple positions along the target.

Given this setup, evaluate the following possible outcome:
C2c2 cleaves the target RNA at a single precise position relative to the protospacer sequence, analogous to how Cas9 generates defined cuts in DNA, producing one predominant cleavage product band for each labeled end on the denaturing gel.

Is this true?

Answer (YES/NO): NO